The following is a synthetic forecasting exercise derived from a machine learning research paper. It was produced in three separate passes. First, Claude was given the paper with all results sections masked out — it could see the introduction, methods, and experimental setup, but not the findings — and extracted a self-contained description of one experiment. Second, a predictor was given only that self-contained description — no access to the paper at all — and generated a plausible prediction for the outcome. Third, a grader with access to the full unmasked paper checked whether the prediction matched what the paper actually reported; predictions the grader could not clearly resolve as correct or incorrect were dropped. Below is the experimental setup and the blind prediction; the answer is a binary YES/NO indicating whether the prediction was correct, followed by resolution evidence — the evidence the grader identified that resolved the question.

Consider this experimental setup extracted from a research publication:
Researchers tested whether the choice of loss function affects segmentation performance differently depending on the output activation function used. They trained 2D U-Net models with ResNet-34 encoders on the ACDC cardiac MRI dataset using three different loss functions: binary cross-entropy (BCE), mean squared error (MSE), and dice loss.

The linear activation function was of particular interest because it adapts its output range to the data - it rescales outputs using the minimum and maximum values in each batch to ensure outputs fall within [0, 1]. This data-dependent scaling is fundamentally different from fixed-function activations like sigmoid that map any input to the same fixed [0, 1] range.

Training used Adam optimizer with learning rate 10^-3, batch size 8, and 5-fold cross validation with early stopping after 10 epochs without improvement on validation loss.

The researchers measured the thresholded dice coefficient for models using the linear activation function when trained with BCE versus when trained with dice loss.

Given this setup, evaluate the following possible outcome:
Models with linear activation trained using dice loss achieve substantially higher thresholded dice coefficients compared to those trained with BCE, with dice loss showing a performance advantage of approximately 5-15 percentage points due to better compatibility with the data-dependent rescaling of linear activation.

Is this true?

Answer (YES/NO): NO